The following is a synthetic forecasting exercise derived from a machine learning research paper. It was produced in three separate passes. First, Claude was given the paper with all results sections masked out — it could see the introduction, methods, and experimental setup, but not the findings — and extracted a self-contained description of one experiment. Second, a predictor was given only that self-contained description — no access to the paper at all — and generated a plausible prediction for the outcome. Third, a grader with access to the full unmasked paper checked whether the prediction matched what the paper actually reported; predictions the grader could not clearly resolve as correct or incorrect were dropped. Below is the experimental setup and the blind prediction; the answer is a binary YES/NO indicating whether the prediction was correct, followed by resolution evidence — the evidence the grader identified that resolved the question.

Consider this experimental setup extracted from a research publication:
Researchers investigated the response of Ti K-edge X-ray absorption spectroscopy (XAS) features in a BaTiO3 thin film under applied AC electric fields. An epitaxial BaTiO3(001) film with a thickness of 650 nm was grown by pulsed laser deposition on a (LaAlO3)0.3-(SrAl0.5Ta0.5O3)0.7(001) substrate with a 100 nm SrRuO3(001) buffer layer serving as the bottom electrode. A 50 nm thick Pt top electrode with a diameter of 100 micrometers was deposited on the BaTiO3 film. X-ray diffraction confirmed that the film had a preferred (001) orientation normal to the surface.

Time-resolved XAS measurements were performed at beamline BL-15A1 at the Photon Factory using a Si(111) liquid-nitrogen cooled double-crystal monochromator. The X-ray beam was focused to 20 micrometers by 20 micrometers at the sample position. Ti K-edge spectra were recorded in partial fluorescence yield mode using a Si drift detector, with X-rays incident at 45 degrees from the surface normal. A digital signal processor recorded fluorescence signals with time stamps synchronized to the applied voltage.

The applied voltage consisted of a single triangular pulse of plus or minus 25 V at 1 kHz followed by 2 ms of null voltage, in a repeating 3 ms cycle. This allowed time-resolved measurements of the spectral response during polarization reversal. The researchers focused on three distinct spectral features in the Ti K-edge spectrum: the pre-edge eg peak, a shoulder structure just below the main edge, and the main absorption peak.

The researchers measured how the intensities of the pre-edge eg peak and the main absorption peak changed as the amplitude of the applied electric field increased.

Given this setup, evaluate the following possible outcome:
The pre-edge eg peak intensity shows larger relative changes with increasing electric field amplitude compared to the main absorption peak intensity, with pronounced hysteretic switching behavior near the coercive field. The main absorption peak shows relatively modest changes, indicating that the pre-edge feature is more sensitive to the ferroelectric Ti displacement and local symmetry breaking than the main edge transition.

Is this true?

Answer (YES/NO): NO